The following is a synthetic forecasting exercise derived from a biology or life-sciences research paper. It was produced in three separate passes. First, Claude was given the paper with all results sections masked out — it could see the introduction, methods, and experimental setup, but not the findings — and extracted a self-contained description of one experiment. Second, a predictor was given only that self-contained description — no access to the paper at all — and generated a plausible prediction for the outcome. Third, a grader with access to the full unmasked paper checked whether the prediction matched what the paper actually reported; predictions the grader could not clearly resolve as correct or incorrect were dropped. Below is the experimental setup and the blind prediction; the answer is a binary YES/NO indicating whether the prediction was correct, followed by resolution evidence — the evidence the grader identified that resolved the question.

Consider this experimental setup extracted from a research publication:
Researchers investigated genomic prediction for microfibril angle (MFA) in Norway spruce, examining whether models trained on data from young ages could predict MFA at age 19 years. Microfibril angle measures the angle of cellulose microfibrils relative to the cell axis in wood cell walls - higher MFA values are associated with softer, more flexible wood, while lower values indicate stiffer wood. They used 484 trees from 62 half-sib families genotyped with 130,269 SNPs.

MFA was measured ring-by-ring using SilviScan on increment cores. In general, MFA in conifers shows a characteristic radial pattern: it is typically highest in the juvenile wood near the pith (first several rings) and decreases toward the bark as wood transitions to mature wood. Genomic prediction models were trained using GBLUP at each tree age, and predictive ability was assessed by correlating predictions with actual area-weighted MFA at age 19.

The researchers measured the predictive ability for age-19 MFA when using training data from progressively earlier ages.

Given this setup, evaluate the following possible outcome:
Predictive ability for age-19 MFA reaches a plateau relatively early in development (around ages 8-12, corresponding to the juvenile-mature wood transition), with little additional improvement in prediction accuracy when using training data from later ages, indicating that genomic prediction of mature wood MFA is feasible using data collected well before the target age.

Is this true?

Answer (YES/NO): NO